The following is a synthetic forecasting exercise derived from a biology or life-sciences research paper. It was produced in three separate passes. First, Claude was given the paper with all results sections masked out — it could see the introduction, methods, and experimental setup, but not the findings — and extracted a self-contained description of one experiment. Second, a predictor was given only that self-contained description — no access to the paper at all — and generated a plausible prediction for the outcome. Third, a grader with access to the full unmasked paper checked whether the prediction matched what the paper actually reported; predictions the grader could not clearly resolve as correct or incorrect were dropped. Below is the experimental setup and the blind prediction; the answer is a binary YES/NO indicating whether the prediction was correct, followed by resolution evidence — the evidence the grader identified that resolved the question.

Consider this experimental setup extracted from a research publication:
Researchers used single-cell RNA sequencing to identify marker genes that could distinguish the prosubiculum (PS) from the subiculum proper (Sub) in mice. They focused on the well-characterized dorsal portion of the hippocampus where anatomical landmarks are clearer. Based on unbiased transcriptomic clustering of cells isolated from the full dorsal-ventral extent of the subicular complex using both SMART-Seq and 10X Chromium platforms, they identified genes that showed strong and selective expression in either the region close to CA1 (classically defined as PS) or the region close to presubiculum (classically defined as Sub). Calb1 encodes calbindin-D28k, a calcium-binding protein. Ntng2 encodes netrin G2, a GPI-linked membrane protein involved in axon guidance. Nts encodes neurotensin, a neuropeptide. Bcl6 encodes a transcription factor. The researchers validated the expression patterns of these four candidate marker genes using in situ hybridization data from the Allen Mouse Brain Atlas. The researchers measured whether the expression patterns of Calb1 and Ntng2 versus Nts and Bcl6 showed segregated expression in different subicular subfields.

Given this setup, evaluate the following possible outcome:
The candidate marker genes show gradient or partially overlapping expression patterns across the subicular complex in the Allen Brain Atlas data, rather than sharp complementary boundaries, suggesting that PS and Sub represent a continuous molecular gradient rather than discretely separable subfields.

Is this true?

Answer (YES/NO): NO